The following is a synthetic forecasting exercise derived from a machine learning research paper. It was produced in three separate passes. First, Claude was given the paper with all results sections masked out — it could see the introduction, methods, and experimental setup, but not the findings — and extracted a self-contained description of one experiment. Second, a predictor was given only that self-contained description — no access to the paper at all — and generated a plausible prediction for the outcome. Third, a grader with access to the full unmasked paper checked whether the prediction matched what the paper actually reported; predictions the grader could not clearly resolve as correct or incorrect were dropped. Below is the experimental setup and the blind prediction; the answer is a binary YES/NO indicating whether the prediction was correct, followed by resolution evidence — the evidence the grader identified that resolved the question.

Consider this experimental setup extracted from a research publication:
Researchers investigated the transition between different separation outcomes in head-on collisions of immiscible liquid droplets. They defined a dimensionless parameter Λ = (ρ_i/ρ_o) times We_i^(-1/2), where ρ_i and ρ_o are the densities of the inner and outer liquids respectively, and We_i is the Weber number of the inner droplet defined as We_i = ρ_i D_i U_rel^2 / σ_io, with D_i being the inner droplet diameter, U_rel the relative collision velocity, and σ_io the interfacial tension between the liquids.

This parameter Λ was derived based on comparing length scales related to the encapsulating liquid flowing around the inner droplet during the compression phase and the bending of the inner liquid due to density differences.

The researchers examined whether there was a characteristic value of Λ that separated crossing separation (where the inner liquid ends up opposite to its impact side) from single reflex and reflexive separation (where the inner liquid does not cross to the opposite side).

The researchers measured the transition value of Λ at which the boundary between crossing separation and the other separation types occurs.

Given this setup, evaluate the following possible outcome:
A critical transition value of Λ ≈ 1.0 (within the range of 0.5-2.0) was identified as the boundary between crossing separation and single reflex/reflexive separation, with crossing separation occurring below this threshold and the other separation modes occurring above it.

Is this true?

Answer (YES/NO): NO